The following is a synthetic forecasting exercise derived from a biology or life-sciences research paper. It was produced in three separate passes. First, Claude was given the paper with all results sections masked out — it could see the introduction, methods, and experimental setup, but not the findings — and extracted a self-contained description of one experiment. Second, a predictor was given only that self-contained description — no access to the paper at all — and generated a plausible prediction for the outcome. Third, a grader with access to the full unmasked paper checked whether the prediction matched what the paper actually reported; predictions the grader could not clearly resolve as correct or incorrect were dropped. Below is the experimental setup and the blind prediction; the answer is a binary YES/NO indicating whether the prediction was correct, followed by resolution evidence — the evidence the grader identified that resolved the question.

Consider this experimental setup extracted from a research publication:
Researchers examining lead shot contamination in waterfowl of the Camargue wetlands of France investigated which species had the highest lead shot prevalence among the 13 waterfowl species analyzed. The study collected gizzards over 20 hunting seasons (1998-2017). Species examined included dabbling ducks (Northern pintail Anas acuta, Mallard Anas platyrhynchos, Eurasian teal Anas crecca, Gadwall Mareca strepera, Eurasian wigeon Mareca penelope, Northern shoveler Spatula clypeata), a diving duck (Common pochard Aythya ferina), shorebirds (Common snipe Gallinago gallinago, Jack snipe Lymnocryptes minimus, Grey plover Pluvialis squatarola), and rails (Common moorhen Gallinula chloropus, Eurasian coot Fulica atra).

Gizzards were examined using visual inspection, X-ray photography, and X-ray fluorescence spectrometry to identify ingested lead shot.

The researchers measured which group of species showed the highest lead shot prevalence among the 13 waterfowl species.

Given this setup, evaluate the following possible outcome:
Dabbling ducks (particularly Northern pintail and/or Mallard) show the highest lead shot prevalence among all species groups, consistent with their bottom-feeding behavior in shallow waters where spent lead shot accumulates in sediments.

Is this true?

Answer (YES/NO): YES